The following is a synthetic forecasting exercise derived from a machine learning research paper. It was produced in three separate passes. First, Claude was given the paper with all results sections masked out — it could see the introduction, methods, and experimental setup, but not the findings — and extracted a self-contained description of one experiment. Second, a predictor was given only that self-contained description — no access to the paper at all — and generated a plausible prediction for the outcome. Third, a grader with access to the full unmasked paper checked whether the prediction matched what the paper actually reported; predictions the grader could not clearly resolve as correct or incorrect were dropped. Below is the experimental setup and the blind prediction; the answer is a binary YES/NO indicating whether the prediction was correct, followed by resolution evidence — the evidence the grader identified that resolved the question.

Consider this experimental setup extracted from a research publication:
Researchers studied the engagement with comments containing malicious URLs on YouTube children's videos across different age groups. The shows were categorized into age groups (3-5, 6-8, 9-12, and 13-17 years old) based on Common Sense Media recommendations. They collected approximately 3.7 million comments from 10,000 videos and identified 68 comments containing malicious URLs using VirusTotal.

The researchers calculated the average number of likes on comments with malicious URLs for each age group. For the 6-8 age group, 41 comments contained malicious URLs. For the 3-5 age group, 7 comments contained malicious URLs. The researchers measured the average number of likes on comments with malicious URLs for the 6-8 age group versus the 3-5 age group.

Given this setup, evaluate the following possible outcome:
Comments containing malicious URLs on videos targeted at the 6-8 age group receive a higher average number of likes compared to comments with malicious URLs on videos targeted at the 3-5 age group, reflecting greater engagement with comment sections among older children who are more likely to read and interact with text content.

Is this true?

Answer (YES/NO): YES